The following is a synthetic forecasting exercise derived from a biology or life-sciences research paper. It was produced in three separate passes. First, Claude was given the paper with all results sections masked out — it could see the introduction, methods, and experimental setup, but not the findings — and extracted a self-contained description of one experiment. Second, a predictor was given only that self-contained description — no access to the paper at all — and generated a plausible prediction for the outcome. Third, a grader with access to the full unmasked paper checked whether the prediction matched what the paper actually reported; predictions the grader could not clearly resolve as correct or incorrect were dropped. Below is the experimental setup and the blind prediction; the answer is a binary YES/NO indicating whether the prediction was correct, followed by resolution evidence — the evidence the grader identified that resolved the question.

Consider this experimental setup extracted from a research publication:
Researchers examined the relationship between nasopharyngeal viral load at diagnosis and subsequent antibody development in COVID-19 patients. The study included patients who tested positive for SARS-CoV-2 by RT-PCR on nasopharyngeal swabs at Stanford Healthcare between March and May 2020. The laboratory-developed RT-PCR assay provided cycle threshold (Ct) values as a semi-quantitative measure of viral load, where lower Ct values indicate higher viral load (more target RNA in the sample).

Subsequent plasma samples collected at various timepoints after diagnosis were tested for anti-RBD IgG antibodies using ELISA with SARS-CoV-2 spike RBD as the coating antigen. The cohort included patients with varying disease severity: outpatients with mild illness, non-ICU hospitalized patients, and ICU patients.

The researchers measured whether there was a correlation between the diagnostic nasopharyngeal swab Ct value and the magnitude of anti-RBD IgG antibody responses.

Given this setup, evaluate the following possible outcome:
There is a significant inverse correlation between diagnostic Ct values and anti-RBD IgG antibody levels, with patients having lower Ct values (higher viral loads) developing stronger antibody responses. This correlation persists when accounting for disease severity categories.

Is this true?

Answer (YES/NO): NO